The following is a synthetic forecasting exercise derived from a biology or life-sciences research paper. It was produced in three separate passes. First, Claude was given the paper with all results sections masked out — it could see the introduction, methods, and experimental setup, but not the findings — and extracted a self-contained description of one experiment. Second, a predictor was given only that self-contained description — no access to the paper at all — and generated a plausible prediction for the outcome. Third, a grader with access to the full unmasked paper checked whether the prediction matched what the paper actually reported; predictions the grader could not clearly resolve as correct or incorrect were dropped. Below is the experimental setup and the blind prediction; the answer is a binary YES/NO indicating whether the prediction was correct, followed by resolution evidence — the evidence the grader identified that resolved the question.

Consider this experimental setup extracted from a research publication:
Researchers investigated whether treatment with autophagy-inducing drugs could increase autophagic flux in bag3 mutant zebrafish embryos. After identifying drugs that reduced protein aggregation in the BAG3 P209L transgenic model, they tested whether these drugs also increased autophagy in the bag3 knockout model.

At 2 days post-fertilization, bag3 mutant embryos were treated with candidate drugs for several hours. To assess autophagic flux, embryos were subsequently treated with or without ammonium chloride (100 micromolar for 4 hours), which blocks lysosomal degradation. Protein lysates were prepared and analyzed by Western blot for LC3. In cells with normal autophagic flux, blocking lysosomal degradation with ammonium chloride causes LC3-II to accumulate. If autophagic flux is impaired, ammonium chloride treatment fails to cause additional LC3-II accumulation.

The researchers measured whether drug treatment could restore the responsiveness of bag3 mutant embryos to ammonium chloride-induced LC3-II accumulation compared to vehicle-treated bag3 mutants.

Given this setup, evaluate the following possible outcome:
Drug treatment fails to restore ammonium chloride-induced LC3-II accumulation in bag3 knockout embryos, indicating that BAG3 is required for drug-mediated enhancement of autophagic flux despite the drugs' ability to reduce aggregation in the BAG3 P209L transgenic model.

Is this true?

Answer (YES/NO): NO